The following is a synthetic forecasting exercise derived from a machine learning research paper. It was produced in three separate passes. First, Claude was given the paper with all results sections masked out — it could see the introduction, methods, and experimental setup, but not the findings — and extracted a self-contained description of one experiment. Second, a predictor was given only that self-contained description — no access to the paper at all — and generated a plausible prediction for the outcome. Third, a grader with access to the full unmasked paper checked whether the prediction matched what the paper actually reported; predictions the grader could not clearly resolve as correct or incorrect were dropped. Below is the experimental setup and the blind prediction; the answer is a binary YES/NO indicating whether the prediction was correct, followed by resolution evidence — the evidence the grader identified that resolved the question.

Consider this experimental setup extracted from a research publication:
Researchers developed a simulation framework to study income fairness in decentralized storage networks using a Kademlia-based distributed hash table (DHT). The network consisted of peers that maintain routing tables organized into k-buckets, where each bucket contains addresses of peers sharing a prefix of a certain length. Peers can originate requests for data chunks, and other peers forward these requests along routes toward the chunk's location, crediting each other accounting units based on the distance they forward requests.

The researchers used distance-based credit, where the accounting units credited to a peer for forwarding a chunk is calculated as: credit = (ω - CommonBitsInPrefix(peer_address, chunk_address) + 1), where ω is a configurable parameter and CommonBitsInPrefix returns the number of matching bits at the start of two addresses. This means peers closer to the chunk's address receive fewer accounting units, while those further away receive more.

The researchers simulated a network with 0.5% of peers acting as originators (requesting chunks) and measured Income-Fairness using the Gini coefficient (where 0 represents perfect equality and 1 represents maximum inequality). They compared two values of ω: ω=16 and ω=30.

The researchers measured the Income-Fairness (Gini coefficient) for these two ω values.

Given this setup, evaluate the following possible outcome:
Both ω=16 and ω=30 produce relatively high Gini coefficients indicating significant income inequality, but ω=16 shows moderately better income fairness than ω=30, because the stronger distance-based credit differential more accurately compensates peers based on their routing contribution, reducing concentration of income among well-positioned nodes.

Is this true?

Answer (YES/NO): NO